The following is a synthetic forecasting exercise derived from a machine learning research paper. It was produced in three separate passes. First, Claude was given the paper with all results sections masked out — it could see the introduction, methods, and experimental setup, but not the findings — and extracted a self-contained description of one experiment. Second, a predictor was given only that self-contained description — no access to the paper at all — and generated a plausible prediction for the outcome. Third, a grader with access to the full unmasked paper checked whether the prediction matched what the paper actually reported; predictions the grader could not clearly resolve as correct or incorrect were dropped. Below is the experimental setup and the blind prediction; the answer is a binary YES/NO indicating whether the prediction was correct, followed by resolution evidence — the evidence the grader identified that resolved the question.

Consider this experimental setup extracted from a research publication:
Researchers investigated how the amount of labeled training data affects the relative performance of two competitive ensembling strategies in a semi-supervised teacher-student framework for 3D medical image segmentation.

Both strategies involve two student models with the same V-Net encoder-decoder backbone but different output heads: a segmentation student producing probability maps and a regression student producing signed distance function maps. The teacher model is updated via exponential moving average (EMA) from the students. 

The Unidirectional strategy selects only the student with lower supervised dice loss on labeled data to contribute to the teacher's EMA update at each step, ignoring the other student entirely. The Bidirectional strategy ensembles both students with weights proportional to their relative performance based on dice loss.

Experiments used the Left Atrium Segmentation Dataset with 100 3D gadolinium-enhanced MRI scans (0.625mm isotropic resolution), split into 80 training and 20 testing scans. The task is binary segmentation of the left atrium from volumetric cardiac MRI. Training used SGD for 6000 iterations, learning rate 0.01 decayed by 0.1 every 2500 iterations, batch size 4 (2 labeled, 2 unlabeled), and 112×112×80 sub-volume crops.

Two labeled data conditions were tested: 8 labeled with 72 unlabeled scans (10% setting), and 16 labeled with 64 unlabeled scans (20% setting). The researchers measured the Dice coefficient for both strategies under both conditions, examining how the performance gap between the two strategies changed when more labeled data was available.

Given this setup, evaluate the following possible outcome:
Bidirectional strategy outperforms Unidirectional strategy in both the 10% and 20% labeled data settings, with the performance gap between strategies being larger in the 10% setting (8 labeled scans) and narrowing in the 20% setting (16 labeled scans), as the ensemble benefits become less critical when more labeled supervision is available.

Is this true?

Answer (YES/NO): YES